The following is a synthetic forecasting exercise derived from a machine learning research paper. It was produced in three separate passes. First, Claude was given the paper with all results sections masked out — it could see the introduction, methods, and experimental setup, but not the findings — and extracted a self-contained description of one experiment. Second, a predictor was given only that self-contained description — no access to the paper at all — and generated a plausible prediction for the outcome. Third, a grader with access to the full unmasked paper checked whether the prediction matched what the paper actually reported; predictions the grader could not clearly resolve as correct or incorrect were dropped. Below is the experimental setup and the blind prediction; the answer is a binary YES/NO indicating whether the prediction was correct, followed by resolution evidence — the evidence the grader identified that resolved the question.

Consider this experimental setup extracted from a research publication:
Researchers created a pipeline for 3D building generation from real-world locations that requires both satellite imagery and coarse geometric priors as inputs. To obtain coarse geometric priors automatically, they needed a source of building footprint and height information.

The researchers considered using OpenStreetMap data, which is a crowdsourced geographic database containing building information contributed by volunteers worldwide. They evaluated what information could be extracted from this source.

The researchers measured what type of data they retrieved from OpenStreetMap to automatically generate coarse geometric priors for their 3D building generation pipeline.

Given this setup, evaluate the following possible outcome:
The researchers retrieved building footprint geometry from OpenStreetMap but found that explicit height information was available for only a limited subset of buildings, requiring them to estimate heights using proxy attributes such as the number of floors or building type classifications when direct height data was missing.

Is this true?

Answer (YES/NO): NO